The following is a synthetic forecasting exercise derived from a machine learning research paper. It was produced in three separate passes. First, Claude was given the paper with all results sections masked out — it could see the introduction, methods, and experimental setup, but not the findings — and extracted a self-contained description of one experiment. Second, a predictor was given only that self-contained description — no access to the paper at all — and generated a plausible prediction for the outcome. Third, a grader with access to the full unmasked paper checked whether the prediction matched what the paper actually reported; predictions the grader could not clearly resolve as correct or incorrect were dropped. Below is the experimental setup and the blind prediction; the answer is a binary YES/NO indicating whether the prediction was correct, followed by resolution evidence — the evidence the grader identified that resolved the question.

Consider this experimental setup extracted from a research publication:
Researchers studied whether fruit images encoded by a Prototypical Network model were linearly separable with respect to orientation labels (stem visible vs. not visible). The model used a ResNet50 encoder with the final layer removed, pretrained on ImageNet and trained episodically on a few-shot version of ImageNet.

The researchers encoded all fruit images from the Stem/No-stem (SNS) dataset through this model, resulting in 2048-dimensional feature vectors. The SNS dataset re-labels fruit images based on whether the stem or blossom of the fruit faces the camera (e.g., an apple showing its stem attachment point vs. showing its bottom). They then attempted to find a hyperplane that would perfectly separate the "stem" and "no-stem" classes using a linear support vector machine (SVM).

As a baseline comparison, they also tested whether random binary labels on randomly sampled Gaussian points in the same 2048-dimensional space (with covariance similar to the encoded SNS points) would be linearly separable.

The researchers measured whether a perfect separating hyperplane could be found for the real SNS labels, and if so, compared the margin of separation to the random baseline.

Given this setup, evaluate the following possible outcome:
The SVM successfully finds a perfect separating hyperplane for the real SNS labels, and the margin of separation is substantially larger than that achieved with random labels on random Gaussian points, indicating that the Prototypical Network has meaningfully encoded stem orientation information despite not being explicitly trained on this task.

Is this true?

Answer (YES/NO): YES